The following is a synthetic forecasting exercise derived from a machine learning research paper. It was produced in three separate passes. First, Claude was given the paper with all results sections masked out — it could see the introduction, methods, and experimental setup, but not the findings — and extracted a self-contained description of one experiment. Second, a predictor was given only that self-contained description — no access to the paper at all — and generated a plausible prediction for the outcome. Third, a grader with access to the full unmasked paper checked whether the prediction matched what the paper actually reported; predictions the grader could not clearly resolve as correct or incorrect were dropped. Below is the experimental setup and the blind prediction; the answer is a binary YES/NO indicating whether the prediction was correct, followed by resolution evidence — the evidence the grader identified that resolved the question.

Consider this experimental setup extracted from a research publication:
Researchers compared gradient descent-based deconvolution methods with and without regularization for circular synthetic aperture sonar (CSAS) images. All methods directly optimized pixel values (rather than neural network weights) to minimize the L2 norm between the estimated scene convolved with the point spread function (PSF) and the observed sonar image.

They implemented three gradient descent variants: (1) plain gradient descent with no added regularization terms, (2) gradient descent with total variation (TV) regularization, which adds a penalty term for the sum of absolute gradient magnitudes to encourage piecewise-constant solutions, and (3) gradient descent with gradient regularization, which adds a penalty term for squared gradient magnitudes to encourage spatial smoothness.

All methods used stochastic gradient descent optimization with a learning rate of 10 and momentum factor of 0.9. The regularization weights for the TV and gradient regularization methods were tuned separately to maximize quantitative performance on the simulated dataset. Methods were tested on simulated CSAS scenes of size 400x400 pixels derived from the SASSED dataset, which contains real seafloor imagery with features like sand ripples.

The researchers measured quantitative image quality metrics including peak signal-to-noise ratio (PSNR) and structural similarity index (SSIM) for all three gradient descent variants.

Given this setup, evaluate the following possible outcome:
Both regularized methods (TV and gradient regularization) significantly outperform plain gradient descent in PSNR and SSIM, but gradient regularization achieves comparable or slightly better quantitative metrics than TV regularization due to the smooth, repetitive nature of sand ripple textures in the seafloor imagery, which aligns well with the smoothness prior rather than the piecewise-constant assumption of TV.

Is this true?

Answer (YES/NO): NO